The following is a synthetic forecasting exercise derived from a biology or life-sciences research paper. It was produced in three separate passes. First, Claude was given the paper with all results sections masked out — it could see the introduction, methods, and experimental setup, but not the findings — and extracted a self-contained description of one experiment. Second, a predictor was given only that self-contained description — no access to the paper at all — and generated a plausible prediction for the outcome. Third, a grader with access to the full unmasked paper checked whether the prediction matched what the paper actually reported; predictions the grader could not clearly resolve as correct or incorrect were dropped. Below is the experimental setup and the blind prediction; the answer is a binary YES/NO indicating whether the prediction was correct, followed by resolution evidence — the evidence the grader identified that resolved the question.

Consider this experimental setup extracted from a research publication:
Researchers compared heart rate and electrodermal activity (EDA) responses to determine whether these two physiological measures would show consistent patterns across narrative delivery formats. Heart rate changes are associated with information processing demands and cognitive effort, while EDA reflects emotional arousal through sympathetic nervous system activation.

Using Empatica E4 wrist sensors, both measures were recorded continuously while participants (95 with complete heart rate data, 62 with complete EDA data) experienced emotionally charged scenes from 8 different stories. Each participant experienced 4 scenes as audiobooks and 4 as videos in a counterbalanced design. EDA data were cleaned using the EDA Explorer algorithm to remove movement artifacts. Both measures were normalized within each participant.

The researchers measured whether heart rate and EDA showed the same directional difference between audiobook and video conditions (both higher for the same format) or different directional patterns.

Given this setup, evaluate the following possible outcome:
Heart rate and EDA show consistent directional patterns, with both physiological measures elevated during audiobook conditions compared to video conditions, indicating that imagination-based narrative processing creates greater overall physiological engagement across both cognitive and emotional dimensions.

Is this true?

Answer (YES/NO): YES